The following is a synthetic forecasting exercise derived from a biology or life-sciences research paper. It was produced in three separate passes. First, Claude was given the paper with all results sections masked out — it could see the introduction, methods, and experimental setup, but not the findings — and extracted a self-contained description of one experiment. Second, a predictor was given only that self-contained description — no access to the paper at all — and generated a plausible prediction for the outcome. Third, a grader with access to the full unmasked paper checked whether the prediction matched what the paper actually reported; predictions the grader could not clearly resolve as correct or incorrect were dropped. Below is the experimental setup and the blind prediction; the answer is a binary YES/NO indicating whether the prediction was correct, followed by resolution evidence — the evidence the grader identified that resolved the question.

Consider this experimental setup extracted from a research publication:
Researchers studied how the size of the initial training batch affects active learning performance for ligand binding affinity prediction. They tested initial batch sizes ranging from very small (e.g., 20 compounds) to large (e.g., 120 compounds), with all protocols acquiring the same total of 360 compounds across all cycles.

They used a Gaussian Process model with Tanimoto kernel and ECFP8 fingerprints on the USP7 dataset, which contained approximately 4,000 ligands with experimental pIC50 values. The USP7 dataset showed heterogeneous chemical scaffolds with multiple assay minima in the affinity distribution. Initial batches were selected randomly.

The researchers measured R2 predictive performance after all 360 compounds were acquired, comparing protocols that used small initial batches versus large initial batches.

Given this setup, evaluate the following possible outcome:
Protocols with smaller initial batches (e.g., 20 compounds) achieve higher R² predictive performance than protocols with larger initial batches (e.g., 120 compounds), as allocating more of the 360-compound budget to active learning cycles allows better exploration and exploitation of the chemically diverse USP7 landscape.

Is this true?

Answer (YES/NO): NO